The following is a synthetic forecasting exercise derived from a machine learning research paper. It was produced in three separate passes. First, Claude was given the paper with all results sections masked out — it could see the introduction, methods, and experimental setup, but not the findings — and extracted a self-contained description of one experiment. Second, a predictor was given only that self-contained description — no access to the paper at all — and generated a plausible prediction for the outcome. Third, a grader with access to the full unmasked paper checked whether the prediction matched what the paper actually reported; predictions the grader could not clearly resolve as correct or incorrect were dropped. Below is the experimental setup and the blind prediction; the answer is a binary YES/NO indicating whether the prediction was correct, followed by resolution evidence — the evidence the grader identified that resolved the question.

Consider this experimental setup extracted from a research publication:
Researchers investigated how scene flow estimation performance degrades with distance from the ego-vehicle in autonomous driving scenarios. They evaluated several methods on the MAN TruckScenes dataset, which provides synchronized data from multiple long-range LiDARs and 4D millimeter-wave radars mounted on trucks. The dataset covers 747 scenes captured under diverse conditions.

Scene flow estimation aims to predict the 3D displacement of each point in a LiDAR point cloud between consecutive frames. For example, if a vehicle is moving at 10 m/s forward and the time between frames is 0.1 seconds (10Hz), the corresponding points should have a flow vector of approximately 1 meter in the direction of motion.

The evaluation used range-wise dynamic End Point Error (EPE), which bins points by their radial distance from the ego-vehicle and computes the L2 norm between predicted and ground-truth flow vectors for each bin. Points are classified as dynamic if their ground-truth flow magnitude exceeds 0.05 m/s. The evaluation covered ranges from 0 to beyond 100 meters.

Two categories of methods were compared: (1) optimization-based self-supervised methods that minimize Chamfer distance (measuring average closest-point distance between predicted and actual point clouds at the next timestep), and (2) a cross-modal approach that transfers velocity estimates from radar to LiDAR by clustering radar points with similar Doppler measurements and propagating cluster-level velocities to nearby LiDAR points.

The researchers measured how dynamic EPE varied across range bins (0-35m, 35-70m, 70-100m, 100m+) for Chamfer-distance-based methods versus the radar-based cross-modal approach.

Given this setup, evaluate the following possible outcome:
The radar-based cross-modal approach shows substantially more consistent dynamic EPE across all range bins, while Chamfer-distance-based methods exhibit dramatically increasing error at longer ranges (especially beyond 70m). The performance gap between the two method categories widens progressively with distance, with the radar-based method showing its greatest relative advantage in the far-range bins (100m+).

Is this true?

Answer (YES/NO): YES